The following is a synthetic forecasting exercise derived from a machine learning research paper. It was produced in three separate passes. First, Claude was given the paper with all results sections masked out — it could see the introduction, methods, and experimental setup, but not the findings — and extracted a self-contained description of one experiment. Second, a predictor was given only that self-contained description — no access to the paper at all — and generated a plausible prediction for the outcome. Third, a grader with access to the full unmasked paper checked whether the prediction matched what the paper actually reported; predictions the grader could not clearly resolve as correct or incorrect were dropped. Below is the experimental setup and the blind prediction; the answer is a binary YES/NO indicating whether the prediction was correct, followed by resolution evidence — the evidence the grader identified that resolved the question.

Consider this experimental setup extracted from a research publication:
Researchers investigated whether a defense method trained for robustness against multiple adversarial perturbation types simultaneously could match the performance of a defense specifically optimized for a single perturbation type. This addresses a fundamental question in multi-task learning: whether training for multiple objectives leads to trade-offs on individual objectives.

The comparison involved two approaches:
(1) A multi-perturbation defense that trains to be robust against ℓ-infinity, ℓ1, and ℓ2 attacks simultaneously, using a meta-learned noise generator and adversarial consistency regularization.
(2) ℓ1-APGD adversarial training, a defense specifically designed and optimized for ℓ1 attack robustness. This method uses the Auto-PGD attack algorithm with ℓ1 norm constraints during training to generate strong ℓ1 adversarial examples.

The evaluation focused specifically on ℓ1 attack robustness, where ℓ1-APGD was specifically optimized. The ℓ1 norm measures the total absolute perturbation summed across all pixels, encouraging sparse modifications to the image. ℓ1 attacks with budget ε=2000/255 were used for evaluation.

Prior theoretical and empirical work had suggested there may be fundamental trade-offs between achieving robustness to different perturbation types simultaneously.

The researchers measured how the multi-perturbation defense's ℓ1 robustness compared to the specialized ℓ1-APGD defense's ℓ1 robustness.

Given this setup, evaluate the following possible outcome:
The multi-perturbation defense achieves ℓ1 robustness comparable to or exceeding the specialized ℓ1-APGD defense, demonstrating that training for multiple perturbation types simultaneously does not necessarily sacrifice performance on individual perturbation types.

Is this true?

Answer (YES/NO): NO